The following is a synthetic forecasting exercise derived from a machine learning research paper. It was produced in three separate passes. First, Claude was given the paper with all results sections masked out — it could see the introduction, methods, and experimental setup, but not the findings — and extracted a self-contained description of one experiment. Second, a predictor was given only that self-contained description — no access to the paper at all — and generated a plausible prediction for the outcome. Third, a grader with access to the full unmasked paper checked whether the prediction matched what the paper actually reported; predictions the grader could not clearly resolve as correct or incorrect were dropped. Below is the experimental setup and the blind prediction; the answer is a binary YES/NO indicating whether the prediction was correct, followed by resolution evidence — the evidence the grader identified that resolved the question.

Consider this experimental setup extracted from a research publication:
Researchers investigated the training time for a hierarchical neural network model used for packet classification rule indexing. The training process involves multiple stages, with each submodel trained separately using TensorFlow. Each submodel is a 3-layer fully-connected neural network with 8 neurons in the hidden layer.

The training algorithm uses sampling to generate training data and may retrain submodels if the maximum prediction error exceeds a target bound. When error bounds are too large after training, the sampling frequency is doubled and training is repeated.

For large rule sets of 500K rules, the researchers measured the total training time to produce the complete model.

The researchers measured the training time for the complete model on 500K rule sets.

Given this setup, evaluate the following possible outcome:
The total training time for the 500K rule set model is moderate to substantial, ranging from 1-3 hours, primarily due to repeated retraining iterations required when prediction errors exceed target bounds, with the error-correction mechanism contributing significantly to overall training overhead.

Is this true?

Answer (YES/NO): NO